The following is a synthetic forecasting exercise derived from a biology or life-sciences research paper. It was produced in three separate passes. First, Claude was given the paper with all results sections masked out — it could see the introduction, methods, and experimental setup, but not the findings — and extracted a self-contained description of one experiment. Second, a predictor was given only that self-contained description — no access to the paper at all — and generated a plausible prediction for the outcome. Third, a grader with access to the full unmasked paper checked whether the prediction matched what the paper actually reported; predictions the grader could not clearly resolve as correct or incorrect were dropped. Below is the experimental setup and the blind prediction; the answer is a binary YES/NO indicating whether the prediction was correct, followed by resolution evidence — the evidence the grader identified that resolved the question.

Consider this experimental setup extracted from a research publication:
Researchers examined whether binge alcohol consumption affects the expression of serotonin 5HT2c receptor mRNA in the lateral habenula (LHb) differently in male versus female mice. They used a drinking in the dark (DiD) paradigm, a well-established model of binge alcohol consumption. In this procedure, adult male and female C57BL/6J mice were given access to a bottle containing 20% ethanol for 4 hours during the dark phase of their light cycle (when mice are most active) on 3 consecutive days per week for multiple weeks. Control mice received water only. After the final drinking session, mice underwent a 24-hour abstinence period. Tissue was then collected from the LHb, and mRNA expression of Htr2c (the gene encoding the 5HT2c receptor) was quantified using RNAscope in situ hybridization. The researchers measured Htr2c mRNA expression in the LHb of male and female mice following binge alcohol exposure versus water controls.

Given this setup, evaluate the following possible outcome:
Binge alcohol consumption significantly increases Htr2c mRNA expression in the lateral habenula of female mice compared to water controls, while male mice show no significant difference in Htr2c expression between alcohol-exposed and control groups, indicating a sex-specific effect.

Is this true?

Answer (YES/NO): NO